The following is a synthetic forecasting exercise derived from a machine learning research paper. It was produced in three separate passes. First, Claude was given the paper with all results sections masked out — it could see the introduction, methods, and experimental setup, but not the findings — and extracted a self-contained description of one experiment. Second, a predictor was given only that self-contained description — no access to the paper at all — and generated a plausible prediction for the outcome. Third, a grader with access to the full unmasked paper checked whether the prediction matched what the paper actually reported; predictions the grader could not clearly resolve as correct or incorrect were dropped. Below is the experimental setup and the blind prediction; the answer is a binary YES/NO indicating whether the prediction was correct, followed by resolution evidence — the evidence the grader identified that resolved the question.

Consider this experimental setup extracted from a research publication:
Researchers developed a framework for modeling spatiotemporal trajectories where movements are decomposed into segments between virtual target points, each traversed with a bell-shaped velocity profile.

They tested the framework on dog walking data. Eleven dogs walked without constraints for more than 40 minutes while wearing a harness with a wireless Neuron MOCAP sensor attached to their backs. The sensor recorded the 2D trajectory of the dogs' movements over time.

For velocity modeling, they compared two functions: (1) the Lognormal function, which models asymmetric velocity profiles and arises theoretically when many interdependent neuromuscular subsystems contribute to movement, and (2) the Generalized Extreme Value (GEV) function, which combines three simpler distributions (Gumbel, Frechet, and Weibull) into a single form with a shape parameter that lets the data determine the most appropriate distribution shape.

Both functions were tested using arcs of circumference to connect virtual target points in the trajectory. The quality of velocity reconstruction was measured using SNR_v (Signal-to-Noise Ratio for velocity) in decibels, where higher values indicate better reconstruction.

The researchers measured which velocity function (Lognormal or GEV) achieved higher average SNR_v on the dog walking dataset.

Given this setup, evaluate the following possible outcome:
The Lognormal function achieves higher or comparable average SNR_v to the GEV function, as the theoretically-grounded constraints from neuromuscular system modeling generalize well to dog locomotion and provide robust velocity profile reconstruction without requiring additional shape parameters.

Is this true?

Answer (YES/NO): NO